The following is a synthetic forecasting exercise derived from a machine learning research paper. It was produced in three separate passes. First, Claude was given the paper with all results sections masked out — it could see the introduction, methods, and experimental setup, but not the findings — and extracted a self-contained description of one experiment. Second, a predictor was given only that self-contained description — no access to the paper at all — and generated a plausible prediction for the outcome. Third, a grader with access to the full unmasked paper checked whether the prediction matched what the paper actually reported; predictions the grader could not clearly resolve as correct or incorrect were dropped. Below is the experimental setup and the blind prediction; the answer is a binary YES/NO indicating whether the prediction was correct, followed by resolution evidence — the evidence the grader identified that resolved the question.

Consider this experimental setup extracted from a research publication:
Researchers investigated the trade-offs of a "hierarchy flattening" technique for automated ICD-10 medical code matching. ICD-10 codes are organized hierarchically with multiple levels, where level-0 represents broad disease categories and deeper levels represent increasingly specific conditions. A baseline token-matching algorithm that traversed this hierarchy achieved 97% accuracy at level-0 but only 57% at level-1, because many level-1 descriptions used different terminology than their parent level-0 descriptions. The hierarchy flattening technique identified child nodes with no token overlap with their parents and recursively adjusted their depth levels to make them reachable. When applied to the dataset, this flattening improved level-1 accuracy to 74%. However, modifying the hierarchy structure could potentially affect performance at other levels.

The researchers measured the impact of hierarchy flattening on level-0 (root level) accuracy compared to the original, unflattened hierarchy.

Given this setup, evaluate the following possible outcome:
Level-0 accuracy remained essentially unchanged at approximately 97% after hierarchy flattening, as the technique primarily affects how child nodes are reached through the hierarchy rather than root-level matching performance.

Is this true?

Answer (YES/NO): NO